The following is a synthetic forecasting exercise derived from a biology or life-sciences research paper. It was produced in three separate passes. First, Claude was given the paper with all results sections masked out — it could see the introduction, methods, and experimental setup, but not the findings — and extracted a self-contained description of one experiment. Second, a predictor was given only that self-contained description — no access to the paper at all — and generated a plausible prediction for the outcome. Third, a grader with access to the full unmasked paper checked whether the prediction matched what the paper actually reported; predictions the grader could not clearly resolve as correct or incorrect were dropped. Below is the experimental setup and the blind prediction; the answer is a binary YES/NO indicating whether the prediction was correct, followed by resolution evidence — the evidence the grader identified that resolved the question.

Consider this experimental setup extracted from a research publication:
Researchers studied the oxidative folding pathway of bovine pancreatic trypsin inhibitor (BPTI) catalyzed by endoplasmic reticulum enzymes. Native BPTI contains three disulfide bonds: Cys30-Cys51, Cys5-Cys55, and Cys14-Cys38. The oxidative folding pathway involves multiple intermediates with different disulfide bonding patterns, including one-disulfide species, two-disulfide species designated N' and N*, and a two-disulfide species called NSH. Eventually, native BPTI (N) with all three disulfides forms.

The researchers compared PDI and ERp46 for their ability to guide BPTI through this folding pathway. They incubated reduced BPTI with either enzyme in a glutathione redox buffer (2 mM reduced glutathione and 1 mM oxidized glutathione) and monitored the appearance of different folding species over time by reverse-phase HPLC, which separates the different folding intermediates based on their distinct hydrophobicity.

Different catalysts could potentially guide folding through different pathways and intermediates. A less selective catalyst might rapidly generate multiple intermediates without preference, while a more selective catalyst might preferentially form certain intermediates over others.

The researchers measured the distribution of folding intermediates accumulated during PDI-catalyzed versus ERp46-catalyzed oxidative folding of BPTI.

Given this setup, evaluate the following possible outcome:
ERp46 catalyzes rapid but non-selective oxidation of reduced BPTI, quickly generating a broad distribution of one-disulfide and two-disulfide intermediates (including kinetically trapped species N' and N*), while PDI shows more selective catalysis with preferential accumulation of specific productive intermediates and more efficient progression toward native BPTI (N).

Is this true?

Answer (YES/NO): YES